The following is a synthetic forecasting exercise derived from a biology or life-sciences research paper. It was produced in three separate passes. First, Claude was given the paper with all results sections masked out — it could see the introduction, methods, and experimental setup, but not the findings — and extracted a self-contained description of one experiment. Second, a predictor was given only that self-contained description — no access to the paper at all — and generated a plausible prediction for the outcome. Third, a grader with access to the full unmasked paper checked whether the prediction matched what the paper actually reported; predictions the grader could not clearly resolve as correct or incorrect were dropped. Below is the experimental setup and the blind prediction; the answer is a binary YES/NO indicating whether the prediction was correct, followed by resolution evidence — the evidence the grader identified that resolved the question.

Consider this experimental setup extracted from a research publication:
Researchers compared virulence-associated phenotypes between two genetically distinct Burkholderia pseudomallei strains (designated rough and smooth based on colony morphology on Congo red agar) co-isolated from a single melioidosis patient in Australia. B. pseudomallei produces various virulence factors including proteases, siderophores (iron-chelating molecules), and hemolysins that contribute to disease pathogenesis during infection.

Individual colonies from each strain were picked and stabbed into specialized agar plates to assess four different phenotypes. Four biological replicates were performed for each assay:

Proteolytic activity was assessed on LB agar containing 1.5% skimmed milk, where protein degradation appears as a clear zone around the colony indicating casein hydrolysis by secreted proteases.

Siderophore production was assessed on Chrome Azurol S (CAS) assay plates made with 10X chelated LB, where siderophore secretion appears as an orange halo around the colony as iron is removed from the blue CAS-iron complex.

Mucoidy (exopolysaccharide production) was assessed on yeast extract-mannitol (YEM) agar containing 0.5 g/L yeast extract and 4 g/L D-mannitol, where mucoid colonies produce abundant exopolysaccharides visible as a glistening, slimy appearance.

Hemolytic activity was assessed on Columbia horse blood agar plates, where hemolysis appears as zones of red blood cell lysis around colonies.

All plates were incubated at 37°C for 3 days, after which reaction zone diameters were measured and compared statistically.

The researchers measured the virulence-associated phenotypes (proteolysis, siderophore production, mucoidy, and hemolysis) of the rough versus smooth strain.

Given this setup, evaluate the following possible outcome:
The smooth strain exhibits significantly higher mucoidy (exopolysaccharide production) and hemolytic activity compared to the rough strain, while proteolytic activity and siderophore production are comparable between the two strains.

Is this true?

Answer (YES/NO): NO